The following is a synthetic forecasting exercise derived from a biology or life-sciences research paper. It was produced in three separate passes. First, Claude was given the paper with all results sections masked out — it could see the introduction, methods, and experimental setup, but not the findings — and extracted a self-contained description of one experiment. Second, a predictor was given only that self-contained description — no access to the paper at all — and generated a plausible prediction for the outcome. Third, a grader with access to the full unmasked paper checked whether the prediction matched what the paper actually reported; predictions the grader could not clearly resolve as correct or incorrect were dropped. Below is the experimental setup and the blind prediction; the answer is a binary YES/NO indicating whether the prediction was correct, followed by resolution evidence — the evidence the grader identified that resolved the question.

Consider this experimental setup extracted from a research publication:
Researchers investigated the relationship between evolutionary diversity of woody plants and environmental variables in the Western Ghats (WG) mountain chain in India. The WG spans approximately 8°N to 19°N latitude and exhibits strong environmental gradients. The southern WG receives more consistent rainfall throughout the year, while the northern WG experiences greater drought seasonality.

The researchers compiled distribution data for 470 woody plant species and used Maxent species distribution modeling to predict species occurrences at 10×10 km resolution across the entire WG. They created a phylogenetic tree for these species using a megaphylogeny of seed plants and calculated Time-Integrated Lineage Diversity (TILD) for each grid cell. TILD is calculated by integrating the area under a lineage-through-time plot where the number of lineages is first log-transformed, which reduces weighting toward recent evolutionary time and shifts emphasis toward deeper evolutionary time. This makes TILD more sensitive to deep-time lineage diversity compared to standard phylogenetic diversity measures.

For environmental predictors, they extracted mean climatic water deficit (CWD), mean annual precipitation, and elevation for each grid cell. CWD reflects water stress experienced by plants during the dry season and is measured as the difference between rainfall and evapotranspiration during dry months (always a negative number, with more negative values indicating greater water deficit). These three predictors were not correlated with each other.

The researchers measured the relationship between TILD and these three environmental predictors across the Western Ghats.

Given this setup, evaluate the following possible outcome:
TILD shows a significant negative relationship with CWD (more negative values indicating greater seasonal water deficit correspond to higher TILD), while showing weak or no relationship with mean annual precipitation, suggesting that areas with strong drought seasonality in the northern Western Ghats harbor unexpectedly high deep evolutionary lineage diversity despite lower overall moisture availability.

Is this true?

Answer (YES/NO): NO